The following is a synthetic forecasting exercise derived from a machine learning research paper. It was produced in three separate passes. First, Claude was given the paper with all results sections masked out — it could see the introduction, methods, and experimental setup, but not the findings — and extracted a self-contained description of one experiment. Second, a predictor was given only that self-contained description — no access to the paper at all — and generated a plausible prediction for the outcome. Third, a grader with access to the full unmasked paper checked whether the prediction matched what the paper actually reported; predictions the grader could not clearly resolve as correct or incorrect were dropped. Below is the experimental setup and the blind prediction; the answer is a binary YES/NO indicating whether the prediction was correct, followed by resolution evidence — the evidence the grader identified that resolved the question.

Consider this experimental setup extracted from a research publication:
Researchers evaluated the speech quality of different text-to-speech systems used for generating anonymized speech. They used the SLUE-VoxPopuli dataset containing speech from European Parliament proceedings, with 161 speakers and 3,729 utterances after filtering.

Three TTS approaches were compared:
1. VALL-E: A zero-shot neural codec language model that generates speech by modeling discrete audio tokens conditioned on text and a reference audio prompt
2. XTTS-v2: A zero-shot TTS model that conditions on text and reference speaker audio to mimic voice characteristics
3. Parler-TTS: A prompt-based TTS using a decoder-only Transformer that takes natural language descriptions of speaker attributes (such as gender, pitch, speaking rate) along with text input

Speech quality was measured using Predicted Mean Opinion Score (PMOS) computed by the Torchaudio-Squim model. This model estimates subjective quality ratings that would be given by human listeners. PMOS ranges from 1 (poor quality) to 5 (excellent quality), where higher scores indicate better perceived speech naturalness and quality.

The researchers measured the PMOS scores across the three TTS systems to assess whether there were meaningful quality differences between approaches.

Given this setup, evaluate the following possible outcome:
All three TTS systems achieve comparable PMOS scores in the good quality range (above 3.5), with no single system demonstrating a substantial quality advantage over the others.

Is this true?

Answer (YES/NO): YES